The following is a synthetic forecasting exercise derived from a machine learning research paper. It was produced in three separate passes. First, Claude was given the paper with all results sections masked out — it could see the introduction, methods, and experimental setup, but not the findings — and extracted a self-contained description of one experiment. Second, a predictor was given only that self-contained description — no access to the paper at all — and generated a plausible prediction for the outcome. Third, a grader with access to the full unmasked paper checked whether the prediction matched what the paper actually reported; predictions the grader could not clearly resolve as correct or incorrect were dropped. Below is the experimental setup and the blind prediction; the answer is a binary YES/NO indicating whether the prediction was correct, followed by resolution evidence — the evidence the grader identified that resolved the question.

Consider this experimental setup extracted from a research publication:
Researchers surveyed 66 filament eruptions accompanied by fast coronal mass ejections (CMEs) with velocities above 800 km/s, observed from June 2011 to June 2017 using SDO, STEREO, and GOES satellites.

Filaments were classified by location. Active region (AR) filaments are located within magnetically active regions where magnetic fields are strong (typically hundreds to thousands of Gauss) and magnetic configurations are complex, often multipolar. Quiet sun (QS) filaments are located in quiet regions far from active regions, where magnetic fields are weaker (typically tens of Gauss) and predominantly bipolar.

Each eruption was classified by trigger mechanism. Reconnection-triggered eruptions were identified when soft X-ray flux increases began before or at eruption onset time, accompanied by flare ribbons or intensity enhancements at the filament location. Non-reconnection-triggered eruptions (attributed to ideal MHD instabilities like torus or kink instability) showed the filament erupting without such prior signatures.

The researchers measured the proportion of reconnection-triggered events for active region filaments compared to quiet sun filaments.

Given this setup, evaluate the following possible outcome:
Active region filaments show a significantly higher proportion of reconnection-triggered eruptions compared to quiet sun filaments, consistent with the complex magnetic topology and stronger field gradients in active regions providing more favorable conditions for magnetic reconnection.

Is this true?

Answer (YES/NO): YES